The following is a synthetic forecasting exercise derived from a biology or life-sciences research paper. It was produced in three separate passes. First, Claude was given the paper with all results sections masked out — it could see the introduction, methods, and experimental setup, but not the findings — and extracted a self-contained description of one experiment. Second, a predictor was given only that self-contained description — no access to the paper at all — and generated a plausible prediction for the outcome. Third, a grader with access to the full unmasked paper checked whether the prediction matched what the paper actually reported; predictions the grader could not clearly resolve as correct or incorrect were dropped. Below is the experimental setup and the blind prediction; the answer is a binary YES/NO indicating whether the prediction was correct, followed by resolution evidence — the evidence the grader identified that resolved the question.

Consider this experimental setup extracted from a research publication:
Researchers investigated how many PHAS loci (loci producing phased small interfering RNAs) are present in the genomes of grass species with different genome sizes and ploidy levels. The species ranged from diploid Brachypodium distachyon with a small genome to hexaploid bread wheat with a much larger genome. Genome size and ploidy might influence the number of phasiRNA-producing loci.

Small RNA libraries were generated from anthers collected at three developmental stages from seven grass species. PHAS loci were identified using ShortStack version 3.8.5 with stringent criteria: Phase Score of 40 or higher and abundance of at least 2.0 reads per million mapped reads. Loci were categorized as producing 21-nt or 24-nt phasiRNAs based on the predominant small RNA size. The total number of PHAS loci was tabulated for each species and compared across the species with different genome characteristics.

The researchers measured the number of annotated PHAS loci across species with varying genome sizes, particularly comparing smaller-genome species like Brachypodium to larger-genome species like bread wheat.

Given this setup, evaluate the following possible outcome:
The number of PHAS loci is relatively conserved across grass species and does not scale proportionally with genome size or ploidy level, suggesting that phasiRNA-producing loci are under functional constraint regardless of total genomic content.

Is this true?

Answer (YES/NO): NO